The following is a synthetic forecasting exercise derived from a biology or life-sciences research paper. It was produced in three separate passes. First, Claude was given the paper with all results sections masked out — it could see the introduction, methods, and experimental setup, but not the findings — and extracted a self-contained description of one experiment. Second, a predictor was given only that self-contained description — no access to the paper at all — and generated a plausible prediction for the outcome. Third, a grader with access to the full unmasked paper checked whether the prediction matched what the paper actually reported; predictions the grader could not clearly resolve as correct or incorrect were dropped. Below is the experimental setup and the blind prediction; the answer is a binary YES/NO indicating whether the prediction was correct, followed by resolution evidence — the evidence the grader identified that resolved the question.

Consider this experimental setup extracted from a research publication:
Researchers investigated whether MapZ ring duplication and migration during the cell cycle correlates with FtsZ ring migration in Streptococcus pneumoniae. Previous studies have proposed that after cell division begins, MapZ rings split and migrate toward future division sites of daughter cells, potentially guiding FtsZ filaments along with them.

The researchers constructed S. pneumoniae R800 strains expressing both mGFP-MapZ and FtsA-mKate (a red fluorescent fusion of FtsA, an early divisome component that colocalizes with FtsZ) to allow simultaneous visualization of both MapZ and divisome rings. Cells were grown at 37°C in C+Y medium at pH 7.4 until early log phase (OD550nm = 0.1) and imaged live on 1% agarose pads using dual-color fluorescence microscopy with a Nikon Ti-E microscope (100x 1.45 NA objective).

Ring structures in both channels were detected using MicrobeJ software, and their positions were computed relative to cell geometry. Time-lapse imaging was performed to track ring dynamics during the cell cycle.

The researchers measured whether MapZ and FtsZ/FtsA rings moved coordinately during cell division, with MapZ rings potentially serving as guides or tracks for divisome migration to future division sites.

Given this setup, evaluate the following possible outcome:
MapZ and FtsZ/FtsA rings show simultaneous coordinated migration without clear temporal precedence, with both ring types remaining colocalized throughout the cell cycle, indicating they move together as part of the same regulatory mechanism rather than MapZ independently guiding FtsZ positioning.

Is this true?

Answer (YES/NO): NO